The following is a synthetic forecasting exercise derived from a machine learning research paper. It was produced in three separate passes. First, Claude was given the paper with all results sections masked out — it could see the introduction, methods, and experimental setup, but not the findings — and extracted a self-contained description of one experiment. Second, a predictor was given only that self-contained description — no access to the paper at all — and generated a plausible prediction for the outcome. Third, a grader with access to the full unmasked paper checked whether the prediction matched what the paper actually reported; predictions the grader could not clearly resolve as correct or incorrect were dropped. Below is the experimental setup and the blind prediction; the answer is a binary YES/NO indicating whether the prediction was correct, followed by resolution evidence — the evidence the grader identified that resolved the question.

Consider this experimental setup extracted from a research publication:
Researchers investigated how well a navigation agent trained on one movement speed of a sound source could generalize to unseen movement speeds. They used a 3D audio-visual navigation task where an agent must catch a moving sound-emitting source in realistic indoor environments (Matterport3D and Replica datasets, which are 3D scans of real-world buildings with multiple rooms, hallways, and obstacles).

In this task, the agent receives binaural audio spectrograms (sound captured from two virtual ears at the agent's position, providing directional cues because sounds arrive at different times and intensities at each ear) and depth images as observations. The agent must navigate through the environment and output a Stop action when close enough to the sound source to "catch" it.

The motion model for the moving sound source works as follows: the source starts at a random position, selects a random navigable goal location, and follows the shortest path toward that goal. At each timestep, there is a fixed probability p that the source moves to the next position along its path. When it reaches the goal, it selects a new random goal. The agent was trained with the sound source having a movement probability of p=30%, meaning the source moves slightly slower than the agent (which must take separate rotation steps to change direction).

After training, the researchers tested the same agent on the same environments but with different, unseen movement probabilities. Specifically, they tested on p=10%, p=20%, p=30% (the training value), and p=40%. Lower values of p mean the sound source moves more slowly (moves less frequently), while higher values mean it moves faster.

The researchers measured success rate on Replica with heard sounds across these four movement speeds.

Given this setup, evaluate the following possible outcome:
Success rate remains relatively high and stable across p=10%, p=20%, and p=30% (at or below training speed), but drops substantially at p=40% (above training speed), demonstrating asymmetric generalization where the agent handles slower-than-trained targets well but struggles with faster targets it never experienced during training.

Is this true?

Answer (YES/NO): NO